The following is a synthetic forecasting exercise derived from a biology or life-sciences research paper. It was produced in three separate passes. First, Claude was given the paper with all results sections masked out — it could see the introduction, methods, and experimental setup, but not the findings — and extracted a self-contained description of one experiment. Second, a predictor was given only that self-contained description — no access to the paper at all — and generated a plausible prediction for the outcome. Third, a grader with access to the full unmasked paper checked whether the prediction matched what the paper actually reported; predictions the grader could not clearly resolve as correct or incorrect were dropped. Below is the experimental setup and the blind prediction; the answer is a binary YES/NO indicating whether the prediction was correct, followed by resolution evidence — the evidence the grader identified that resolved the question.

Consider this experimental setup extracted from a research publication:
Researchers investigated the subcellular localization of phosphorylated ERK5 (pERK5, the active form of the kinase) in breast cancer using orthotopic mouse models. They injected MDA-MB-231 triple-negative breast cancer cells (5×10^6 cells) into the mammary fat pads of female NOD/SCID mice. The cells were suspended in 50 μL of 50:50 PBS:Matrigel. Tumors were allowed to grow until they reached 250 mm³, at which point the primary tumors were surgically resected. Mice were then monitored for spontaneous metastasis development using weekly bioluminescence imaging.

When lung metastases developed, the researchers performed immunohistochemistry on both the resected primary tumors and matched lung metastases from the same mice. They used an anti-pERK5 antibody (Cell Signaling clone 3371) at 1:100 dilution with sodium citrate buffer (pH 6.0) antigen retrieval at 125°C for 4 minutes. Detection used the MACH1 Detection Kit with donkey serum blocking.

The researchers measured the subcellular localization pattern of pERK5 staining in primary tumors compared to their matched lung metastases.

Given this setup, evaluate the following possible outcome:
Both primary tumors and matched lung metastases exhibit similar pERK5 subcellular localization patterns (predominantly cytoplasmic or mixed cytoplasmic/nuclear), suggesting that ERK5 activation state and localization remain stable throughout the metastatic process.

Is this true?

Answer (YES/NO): NO